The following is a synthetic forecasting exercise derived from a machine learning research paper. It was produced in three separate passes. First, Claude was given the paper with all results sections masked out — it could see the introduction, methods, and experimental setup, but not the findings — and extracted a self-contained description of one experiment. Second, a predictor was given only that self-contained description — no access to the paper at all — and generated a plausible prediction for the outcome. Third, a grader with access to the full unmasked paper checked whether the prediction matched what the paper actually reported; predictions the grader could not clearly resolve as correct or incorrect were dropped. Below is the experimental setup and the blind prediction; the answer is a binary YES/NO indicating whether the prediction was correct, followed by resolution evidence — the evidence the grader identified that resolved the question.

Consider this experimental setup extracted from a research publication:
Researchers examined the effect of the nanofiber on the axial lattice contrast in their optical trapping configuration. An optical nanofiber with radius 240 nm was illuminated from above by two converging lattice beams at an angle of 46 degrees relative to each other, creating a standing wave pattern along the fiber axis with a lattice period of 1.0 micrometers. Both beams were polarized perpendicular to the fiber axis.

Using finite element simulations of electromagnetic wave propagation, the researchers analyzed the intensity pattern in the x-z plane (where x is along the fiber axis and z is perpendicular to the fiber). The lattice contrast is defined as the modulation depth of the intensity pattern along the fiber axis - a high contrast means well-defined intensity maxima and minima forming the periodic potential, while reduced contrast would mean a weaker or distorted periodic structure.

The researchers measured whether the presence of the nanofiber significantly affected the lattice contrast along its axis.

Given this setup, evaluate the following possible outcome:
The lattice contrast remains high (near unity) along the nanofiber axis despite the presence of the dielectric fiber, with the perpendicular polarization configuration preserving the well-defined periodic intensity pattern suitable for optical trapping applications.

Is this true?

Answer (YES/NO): YES